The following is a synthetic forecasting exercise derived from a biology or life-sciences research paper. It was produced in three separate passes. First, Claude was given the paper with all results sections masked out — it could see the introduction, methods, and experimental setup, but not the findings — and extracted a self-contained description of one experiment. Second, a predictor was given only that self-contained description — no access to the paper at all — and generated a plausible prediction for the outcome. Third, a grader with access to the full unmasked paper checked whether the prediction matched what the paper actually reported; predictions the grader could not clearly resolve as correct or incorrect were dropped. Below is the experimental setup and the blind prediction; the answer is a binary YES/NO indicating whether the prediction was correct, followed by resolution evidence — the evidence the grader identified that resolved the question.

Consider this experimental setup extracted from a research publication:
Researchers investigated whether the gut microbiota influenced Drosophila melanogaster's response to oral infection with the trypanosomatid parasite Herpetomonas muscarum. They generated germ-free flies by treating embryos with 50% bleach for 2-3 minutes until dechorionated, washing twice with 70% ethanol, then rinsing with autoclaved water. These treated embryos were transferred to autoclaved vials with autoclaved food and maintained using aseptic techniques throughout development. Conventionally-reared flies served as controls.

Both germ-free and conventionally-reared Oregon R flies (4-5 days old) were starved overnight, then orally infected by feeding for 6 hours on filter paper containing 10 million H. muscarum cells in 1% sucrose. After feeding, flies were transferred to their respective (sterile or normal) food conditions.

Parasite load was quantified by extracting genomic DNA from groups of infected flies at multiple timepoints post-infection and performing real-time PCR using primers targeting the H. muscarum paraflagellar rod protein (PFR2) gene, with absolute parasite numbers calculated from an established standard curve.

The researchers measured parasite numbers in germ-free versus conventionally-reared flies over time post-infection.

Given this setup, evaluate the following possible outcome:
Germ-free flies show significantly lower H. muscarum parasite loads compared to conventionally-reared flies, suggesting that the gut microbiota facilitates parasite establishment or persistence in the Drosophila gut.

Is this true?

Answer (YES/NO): NO